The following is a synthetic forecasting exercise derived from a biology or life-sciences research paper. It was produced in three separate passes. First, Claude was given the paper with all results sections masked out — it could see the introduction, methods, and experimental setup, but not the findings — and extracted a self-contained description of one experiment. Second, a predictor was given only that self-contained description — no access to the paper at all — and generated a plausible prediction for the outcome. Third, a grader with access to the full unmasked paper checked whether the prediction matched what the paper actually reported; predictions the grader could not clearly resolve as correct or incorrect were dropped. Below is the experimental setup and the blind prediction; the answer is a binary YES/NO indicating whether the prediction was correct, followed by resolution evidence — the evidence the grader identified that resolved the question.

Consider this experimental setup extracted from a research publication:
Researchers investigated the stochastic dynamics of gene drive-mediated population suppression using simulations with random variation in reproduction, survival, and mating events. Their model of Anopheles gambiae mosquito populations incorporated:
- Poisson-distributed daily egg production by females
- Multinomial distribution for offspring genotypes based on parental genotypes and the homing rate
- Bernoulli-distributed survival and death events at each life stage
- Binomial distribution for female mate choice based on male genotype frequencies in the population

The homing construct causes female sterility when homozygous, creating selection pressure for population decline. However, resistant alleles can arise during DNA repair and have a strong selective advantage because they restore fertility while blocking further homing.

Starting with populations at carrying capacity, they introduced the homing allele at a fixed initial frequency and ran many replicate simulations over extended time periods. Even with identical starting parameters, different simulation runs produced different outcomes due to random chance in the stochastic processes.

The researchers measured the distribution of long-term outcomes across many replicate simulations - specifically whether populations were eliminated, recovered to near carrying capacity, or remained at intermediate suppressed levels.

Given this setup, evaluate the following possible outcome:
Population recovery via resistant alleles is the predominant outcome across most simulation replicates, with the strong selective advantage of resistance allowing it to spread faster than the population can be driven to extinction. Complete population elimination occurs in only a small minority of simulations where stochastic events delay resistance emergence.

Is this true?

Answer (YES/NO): NO